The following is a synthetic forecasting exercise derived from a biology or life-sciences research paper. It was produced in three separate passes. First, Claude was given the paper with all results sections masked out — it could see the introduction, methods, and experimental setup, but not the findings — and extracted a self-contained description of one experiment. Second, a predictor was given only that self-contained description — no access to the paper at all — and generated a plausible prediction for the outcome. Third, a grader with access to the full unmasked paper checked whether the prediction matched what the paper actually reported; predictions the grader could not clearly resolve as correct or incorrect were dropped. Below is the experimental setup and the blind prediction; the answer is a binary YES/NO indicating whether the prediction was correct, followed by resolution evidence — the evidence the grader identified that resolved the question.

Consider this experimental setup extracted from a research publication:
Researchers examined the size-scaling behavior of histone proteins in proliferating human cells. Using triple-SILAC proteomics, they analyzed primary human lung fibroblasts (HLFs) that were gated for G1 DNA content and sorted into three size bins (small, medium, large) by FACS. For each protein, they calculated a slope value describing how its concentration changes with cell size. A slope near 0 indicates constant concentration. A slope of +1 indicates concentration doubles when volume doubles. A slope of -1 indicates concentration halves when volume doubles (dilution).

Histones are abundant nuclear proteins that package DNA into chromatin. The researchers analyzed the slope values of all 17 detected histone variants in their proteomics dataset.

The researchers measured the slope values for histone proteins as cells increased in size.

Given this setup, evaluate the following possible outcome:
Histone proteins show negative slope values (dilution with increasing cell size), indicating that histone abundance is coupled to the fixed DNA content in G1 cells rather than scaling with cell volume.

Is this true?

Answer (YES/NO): YES